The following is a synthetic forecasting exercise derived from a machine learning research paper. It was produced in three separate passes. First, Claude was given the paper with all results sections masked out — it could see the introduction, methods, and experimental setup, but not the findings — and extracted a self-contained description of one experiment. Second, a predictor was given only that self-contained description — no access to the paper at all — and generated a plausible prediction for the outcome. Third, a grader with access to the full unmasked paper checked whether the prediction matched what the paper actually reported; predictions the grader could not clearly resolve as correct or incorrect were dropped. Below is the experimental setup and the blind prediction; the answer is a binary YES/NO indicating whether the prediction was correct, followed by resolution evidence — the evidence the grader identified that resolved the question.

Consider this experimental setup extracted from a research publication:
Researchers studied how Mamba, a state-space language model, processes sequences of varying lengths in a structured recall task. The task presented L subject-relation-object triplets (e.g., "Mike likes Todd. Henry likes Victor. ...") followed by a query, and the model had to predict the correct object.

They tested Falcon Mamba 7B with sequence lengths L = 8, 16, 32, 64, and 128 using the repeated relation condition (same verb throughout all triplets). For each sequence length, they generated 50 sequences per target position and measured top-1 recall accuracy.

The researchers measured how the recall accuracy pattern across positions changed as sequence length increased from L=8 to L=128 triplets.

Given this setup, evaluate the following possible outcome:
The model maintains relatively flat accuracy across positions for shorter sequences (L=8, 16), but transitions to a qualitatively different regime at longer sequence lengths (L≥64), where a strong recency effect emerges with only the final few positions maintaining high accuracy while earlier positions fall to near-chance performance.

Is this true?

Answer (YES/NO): NO